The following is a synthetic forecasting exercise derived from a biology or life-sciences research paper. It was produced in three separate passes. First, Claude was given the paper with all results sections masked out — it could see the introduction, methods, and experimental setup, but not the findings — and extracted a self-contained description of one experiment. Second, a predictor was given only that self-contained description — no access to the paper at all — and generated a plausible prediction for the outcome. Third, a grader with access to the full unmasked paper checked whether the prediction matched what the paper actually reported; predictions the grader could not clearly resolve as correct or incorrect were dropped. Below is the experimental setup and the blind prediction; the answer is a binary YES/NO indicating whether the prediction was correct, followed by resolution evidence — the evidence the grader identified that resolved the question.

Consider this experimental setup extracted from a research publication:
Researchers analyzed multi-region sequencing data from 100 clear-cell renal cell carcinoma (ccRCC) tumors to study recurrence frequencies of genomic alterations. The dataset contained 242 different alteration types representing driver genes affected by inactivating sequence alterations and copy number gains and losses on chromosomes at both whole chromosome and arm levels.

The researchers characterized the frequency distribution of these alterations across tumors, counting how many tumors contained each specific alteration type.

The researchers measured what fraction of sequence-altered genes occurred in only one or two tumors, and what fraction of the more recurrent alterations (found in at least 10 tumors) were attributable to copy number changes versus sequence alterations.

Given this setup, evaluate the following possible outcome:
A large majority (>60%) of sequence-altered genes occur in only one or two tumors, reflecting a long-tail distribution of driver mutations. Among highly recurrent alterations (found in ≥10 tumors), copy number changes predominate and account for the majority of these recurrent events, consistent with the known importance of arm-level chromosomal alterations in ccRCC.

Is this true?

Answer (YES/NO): NO